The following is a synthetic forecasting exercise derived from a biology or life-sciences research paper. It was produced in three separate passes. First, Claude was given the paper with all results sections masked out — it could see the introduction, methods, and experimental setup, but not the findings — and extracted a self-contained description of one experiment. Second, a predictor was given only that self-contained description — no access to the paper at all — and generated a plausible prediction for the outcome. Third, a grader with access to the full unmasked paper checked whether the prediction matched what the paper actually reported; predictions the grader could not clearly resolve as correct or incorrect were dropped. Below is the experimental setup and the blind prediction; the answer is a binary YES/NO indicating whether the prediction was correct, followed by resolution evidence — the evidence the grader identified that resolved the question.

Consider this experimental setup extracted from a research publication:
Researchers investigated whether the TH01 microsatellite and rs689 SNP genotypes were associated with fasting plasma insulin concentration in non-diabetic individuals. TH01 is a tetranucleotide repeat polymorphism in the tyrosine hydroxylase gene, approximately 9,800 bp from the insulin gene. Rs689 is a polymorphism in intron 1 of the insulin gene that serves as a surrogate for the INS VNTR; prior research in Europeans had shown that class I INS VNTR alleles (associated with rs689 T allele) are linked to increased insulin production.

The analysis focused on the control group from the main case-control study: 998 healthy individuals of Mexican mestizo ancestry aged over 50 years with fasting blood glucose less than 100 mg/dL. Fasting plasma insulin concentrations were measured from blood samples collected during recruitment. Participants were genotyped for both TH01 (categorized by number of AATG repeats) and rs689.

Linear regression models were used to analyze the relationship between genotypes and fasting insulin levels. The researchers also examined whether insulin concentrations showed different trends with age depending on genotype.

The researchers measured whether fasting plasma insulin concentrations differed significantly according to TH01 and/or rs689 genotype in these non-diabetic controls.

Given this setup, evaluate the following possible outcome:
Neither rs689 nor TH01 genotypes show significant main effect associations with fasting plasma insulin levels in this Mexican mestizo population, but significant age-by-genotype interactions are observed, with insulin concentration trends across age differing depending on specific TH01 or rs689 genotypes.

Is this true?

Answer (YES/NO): NO